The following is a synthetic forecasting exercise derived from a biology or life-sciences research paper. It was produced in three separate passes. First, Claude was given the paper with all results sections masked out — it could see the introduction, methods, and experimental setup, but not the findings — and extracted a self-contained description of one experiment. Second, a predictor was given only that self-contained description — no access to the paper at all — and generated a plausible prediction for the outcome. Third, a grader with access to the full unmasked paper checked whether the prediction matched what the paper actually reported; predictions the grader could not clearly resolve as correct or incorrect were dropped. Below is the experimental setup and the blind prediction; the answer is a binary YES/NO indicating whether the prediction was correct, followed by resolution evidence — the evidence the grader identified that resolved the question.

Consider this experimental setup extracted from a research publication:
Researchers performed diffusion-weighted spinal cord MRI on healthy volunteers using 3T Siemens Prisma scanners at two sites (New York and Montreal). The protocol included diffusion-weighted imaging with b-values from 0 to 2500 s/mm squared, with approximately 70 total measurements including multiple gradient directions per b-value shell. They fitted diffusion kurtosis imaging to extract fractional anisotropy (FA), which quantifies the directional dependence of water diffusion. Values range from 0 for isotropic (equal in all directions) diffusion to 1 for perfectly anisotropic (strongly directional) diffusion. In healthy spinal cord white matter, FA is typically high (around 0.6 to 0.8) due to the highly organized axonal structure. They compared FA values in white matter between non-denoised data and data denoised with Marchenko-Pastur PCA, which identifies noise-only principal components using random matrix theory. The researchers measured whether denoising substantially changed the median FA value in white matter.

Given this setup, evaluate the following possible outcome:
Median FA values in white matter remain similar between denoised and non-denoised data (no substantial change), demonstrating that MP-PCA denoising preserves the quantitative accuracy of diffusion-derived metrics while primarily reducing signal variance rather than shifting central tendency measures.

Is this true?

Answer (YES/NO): YES